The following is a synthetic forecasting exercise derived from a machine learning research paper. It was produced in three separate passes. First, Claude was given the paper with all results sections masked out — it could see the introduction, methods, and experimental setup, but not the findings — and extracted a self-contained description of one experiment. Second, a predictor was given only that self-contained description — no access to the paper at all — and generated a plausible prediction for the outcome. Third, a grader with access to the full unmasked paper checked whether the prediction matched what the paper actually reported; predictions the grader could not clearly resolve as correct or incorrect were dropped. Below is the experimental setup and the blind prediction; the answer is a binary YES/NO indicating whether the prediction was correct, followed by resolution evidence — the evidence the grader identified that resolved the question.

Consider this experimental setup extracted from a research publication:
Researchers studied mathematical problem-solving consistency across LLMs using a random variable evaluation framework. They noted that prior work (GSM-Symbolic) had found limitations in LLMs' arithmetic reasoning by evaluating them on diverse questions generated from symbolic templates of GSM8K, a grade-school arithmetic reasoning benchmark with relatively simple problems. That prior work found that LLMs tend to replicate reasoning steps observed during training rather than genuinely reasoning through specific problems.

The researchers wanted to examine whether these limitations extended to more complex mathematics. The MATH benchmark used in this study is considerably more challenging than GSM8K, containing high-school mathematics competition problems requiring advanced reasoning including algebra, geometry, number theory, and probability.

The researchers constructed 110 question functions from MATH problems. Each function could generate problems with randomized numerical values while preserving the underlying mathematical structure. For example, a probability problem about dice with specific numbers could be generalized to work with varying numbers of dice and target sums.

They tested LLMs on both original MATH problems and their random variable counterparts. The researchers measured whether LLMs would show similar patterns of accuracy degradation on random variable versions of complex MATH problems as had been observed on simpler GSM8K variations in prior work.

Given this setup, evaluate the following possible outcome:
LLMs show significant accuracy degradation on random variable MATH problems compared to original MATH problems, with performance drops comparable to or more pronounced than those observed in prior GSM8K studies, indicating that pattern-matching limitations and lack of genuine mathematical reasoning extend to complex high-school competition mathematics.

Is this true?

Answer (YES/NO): YES